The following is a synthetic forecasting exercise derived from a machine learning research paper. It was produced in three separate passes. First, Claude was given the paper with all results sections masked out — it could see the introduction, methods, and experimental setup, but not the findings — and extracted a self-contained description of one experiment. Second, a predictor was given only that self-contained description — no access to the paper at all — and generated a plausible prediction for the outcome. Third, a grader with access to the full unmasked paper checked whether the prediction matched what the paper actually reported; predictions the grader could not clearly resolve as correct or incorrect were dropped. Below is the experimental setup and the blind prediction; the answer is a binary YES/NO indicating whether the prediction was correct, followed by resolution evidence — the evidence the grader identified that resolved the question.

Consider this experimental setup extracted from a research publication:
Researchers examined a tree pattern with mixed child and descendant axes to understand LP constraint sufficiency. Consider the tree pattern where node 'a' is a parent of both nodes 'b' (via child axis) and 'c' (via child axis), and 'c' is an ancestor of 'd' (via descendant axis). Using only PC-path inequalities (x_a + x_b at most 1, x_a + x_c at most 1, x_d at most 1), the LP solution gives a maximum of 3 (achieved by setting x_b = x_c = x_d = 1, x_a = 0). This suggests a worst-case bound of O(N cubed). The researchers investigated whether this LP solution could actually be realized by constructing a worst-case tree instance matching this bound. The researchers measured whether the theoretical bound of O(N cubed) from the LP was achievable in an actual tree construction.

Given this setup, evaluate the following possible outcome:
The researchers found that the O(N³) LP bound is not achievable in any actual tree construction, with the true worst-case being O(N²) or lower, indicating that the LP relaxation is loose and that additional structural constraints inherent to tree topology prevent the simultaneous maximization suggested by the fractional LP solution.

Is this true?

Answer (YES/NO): YES